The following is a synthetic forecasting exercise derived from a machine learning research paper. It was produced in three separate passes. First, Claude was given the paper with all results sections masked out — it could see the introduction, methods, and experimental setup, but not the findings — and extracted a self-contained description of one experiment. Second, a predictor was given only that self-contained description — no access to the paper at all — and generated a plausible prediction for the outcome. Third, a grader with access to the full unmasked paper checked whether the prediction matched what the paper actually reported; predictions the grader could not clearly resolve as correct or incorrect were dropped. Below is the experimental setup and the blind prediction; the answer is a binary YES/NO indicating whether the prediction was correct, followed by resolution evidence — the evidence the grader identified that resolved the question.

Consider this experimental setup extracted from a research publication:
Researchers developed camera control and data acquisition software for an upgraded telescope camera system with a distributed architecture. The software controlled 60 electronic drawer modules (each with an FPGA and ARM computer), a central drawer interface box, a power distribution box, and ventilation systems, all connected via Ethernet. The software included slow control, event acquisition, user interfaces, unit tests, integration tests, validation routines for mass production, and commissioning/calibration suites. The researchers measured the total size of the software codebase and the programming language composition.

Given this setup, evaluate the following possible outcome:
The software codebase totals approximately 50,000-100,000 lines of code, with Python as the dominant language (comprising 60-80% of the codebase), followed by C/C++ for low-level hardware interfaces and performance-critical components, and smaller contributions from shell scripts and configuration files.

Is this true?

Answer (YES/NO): NO